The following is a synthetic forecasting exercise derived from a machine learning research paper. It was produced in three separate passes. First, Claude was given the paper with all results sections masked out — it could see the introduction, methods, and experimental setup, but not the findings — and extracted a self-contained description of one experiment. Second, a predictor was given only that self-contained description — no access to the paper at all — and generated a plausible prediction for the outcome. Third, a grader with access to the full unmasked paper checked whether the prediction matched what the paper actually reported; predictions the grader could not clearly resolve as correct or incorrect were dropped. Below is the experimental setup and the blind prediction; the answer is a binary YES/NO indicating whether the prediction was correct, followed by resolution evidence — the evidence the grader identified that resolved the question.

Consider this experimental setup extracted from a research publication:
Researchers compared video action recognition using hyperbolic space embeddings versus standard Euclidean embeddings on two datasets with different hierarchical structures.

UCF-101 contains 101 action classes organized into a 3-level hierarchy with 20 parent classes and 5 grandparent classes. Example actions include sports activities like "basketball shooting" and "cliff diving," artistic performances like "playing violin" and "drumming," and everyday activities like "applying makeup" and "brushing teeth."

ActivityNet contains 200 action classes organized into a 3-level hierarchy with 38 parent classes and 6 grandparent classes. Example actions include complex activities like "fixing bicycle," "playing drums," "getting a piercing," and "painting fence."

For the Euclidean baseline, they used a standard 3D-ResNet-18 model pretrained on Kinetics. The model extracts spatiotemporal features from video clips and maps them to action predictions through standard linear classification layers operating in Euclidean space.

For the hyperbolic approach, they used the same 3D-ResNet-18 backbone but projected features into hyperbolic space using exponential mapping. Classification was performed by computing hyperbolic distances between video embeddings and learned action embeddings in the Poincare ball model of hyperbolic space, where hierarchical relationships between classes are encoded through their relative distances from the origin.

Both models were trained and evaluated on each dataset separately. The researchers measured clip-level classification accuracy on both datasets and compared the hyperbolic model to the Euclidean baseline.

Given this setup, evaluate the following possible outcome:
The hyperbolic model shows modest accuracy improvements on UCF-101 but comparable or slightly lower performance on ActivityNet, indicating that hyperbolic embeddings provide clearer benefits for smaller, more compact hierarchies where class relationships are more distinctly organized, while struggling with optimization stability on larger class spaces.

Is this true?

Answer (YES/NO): NO